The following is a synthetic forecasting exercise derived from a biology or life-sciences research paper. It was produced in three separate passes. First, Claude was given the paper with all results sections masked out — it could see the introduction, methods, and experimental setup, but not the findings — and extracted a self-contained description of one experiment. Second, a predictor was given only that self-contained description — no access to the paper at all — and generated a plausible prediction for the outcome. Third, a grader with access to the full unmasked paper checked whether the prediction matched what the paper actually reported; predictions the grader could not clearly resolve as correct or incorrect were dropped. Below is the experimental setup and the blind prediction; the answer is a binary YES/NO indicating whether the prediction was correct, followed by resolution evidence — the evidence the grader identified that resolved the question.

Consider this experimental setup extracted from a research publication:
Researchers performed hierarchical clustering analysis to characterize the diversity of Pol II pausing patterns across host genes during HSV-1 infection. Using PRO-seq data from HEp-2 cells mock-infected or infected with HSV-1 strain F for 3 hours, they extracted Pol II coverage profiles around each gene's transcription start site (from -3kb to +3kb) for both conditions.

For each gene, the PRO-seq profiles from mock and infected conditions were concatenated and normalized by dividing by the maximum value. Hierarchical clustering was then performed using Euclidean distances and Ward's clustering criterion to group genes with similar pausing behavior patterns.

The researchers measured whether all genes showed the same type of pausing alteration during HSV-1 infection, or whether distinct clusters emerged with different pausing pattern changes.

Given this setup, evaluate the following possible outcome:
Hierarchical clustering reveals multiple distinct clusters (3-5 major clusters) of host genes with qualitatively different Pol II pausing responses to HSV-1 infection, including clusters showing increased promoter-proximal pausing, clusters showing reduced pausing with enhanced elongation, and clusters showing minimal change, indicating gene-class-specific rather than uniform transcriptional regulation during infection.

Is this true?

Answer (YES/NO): NO